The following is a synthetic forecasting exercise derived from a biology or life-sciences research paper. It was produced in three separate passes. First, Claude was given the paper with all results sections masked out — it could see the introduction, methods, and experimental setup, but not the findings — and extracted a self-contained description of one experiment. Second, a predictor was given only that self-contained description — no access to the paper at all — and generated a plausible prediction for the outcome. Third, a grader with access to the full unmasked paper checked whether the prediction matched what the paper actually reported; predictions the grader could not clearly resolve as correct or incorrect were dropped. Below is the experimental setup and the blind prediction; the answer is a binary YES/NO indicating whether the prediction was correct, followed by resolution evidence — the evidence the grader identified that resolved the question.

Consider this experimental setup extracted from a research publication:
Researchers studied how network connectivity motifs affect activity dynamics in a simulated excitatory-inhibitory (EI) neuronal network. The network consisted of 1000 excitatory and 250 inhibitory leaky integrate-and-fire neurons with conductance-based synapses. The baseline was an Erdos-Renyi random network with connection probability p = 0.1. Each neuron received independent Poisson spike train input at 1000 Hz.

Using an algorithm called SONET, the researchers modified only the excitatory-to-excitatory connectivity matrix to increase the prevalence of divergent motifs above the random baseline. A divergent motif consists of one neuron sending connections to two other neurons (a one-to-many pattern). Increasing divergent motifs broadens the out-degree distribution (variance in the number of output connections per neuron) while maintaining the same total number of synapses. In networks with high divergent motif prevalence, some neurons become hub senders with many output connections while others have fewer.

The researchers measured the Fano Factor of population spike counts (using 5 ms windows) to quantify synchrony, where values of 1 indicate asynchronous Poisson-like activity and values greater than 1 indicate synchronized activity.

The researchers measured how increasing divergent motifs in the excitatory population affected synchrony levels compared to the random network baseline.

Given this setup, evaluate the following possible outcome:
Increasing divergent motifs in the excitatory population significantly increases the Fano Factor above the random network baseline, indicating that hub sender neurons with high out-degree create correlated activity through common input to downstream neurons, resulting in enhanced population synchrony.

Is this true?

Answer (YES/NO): NO